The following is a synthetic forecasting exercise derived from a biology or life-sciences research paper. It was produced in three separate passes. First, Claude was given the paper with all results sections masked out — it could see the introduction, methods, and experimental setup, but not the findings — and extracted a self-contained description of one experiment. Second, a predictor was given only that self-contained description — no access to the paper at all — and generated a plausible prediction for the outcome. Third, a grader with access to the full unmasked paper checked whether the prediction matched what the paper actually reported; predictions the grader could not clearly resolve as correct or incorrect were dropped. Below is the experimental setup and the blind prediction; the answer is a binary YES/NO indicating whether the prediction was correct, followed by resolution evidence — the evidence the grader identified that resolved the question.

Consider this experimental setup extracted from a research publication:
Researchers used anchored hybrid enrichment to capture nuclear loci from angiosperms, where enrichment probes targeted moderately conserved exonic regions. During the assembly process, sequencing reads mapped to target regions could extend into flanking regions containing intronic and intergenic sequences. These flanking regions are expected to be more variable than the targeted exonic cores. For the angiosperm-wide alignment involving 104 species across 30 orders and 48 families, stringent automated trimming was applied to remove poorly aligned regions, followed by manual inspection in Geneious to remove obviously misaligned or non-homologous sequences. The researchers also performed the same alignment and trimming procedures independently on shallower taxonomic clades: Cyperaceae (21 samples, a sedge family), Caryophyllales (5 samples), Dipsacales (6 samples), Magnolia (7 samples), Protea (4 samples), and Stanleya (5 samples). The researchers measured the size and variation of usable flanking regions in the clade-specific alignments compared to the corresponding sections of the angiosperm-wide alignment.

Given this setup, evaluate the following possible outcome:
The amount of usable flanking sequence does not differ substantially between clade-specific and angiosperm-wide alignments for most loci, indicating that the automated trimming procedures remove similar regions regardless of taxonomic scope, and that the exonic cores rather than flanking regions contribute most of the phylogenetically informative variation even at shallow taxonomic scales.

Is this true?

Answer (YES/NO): NO